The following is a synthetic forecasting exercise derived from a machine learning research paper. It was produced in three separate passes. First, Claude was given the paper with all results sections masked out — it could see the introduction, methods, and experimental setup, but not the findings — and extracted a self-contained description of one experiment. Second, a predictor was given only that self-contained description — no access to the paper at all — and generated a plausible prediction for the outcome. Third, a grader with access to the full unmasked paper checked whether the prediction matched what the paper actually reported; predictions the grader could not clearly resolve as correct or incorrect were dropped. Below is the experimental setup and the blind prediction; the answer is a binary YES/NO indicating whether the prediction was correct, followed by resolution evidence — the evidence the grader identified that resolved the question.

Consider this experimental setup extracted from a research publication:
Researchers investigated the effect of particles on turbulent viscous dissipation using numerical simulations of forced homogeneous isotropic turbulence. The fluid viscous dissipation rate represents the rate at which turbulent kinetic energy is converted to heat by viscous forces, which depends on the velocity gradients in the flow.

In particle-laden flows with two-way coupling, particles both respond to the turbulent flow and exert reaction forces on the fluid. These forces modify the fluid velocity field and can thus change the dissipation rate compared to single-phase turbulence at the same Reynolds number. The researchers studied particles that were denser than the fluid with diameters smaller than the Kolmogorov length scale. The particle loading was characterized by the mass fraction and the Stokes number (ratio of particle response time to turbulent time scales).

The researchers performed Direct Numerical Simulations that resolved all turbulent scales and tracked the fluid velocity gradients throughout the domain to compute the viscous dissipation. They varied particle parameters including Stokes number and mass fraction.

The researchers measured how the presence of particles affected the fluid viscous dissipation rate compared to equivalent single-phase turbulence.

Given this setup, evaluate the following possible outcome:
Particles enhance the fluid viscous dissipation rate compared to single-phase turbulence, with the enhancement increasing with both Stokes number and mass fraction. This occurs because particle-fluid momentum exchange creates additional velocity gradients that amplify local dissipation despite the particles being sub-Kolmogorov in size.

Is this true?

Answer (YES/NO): NO